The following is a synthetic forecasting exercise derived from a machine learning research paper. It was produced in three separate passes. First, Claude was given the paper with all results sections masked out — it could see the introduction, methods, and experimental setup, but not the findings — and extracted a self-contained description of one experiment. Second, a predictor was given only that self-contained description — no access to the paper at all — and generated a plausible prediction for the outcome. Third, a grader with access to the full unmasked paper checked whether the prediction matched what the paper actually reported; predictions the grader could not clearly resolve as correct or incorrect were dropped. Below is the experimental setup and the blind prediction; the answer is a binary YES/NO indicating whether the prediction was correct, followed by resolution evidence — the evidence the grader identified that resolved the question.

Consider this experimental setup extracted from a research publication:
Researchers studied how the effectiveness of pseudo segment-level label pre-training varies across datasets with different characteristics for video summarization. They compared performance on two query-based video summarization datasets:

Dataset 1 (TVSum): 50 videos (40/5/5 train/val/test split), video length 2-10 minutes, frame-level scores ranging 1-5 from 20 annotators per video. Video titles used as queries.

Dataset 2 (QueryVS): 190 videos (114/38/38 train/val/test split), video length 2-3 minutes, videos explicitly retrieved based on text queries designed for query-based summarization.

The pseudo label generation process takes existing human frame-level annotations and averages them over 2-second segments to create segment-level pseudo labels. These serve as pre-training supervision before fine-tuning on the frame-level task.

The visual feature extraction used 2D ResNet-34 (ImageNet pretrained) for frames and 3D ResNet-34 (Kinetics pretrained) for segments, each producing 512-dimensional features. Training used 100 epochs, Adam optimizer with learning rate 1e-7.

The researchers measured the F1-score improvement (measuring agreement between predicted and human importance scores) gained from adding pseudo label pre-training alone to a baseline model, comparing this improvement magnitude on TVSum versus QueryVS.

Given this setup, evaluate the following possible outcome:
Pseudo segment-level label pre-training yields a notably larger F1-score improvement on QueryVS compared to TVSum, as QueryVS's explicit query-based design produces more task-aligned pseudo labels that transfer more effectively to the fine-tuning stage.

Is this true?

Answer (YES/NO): NO